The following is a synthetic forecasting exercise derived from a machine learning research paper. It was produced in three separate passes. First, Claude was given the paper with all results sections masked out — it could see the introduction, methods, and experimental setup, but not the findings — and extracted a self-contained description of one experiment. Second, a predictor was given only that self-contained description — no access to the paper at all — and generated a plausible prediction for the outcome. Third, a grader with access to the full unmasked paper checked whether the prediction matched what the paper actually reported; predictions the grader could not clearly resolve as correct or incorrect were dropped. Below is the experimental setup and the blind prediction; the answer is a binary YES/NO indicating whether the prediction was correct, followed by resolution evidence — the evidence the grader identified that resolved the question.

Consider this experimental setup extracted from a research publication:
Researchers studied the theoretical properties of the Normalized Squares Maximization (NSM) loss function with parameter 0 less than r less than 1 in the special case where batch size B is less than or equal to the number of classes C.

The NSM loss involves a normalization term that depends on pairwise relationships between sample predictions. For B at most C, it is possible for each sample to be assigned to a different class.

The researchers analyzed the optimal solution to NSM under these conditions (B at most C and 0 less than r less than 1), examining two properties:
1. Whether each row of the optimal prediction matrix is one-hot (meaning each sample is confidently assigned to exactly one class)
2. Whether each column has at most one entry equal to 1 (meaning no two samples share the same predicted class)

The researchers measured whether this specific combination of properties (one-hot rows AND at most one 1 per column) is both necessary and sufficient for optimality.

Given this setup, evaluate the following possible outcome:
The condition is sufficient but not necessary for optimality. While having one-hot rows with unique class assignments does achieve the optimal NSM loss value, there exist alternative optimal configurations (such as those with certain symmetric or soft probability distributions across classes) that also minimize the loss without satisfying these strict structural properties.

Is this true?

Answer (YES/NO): NO